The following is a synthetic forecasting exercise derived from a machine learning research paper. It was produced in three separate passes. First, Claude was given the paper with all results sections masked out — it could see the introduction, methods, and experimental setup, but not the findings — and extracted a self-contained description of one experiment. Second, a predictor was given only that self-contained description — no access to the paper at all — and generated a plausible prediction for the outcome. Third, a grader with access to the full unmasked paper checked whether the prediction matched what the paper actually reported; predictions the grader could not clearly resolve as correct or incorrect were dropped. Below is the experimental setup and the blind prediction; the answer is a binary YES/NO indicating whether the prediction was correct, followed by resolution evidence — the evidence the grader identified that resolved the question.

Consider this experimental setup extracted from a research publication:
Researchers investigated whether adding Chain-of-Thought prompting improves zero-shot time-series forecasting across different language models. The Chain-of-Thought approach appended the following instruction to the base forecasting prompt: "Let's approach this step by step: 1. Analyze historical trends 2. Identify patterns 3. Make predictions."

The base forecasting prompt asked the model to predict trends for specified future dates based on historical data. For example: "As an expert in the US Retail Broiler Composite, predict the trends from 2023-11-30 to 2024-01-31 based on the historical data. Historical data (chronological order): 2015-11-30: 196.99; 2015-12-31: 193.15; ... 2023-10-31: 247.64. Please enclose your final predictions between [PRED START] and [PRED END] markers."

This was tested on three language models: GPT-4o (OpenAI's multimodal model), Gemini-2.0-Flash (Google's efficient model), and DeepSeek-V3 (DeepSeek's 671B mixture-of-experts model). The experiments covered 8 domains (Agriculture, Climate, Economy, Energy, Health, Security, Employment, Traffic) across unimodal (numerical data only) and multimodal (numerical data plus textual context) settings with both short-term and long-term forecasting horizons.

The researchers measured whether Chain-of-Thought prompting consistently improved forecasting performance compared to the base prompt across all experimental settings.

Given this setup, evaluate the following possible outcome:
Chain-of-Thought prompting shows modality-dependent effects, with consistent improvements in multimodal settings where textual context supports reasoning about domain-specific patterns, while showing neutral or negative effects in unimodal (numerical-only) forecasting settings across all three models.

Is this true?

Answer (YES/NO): NO